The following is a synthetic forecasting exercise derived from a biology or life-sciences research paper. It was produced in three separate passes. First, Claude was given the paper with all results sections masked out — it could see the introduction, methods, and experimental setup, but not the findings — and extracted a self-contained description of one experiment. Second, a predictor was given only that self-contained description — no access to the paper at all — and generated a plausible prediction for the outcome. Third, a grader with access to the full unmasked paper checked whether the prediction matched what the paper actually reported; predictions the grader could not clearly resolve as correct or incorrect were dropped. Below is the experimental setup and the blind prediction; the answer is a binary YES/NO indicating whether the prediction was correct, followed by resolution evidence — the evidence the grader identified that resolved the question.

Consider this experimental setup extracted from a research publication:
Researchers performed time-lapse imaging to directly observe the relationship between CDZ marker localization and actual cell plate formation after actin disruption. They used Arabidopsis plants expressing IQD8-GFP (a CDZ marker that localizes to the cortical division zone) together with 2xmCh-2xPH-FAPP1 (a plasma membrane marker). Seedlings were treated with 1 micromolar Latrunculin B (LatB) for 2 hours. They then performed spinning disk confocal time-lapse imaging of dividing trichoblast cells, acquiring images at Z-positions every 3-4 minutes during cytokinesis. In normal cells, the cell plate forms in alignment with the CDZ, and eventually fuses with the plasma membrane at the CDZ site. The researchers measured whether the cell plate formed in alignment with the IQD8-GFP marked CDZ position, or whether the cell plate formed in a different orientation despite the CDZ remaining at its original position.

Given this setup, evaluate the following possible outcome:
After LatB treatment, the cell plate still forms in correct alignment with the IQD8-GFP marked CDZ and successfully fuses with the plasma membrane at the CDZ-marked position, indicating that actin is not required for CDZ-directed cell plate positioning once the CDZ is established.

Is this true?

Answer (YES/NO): NO